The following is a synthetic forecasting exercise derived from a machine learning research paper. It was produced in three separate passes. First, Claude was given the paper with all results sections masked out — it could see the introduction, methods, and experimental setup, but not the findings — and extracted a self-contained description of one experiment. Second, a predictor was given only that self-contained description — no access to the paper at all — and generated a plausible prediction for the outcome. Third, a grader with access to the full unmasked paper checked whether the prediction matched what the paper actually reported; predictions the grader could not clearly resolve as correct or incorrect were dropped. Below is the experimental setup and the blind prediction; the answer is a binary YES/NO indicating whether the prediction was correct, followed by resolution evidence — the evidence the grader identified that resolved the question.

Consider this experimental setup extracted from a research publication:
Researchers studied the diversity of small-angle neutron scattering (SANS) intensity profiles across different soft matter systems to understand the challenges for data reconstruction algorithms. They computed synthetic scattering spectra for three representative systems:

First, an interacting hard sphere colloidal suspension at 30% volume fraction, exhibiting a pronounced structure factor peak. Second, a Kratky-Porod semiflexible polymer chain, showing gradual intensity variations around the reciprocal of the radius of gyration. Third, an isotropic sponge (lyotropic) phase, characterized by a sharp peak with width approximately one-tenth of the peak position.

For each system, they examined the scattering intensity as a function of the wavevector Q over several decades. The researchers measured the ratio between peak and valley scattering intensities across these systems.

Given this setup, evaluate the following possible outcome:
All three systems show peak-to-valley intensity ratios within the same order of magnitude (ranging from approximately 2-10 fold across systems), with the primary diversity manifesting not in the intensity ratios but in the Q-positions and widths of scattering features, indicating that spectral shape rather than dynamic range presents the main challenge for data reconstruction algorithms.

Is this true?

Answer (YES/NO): NO